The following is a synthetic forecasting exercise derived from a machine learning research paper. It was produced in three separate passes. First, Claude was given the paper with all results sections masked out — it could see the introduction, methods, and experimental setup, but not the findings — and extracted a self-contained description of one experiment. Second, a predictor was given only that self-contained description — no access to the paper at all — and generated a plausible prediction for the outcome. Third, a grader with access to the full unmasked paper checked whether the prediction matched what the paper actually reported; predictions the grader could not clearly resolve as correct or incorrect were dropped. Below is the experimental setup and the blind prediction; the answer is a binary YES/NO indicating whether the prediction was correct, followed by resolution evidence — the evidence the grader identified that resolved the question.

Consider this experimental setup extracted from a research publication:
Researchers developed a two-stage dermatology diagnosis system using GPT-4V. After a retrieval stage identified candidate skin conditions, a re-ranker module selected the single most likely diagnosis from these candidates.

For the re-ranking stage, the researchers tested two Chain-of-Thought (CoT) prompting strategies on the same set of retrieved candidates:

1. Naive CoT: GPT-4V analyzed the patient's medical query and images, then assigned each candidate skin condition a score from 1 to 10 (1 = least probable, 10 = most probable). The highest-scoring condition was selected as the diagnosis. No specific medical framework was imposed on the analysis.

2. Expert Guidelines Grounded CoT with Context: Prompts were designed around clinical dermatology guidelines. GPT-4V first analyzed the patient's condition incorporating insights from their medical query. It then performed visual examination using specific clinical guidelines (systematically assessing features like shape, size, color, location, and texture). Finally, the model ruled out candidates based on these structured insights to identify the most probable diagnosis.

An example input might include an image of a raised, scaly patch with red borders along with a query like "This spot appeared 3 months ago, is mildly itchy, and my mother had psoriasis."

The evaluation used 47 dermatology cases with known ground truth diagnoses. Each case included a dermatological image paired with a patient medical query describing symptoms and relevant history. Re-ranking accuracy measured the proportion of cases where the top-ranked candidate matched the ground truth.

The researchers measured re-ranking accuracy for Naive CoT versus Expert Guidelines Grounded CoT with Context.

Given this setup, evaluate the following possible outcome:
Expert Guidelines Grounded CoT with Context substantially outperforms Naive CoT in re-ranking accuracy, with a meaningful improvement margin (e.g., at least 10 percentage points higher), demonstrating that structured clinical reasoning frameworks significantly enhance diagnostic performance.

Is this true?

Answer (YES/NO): YES